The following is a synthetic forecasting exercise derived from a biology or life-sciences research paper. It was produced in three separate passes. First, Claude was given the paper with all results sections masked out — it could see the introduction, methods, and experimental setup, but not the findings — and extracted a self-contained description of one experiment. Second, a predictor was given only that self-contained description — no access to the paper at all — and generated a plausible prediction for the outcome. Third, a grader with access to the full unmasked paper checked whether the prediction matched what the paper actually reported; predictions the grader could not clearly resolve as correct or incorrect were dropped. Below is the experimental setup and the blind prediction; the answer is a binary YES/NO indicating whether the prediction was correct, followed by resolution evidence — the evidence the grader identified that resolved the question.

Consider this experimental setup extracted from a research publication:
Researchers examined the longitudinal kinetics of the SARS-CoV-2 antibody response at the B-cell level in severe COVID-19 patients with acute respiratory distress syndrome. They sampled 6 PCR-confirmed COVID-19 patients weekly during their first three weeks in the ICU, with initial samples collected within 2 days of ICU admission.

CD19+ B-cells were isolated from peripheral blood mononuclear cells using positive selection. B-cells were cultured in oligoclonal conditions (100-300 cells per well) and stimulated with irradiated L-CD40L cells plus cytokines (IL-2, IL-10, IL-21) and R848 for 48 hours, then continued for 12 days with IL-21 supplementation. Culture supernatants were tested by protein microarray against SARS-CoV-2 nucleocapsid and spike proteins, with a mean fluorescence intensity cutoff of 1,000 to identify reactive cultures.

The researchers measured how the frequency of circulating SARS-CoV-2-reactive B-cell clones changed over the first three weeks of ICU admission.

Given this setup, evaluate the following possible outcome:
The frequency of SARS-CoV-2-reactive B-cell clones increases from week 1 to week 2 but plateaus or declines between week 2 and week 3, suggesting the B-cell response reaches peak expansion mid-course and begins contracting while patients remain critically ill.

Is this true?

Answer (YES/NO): NO